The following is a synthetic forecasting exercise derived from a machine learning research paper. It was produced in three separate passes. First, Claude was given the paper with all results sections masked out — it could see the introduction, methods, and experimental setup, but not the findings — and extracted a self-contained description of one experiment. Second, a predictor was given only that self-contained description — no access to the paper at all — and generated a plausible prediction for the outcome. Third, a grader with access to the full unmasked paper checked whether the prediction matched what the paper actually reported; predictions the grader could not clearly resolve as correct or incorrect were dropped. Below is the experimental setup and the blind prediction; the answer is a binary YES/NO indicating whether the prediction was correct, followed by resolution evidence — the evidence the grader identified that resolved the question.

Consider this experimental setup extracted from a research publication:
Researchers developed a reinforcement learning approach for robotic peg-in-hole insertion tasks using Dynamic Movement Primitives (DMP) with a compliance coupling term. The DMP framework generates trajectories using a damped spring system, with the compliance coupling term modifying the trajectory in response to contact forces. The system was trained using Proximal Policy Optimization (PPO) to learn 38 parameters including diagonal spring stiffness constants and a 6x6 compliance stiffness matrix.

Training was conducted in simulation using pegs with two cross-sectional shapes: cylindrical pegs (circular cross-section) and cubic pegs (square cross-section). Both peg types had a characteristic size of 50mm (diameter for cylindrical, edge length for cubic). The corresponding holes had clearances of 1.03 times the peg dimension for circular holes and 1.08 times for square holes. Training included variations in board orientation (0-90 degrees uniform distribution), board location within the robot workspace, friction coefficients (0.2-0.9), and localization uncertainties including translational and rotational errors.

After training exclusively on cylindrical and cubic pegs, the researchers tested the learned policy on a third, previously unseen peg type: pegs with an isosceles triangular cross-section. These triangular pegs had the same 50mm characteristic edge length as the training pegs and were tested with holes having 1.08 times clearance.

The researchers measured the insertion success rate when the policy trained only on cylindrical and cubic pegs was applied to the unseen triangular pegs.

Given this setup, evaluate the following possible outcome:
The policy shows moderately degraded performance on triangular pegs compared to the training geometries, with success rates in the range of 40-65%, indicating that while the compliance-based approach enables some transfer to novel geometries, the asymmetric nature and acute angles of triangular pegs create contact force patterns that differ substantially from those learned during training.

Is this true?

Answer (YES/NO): NO